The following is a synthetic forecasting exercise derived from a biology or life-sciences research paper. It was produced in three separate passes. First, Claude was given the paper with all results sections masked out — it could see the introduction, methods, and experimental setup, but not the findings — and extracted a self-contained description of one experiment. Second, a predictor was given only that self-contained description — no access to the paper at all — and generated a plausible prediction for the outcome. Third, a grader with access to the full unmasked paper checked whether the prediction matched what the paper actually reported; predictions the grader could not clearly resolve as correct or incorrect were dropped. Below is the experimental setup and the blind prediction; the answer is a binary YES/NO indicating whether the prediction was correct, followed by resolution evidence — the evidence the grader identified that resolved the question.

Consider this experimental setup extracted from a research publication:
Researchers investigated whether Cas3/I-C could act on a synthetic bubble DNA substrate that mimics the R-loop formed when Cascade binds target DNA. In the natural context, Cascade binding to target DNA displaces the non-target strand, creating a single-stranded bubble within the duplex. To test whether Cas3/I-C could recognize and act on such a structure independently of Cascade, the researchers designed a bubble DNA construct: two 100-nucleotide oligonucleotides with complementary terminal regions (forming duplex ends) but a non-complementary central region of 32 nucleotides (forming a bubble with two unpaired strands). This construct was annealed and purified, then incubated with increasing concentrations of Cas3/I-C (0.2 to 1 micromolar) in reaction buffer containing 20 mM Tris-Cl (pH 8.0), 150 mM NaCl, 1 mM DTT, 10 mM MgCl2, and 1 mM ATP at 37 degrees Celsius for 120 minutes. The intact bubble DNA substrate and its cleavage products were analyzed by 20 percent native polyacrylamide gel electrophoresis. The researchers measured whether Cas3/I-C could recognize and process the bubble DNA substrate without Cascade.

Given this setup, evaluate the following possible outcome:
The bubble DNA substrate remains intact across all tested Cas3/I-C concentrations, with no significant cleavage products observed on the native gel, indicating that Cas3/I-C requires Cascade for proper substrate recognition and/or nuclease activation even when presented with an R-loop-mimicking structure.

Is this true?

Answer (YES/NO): NO